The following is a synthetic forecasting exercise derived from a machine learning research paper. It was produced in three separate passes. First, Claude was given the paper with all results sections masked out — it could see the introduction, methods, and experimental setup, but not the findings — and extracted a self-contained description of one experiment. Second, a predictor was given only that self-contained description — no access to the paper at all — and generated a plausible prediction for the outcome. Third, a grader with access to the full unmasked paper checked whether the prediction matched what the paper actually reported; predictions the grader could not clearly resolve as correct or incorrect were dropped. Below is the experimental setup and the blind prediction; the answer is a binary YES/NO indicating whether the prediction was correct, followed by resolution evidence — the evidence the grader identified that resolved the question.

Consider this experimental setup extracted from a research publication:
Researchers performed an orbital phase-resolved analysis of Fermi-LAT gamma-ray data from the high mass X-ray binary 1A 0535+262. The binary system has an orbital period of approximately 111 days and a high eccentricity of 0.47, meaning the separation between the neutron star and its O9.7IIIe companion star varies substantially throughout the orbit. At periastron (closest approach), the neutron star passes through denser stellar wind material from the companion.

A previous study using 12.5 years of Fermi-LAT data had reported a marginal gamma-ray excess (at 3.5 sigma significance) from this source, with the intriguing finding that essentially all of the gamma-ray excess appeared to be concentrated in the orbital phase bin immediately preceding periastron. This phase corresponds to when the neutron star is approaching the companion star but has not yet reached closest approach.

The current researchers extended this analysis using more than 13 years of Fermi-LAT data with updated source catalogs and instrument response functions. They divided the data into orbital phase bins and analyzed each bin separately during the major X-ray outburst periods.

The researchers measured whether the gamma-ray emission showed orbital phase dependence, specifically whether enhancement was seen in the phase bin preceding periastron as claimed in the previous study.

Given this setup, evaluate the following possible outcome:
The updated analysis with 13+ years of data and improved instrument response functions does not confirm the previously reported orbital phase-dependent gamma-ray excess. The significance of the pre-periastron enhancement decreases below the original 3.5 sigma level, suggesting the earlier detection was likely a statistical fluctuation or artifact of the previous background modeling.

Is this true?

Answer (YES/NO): YES